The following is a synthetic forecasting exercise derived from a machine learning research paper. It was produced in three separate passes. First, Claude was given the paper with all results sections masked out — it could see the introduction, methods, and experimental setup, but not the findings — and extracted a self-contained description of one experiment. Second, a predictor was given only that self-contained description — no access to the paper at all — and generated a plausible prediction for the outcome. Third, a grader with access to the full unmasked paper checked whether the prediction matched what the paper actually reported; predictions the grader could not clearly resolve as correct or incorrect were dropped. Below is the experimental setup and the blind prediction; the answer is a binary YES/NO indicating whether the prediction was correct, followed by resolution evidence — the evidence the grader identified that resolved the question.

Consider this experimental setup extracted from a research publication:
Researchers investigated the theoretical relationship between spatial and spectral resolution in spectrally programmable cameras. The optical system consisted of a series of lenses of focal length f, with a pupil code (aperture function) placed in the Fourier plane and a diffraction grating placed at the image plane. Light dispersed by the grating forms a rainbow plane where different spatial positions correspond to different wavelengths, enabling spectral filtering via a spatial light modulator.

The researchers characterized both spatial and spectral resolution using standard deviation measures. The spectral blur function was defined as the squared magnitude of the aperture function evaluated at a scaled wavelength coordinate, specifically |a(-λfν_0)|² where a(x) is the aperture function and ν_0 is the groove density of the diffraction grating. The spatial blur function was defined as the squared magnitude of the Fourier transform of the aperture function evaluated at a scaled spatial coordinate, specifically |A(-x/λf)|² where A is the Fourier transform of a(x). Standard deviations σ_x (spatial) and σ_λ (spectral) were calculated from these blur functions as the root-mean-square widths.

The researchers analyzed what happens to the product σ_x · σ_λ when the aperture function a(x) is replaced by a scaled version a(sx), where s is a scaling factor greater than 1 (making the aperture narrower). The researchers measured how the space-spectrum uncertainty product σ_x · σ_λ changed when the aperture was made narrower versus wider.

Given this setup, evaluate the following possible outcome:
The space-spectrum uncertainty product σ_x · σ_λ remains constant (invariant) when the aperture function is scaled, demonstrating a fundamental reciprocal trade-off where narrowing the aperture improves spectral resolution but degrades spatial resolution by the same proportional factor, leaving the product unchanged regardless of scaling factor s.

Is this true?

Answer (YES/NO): YES